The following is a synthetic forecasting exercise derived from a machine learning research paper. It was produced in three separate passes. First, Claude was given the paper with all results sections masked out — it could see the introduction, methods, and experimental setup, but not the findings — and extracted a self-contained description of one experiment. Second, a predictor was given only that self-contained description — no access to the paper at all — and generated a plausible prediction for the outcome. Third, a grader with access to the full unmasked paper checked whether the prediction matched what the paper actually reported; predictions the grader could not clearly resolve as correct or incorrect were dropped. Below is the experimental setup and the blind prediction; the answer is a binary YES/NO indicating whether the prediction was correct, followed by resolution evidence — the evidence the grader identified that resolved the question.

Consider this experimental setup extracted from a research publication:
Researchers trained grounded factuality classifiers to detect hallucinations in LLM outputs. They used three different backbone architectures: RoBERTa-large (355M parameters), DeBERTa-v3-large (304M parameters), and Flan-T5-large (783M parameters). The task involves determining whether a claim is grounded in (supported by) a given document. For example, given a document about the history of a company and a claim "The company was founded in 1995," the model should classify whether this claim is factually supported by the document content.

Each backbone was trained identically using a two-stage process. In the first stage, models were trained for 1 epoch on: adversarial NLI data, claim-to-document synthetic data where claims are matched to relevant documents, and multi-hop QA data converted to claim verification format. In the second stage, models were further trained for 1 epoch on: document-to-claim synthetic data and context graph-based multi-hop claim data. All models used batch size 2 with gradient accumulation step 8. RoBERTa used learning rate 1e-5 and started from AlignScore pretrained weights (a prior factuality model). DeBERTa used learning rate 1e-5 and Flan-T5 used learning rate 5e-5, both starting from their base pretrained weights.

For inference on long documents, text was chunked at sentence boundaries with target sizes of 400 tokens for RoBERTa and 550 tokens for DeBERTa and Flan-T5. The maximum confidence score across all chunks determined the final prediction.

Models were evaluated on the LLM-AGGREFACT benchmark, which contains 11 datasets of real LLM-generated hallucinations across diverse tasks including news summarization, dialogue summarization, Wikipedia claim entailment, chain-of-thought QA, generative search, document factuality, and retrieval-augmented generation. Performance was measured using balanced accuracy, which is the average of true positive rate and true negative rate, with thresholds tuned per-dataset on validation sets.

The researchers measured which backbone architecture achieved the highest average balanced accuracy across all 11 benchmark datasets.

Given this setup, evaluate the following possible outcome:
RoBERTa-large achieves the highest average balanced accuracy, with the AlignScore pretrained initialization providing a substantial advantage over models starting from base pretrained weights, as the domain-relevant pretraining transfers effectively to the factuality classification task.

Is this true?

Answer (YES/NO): NO